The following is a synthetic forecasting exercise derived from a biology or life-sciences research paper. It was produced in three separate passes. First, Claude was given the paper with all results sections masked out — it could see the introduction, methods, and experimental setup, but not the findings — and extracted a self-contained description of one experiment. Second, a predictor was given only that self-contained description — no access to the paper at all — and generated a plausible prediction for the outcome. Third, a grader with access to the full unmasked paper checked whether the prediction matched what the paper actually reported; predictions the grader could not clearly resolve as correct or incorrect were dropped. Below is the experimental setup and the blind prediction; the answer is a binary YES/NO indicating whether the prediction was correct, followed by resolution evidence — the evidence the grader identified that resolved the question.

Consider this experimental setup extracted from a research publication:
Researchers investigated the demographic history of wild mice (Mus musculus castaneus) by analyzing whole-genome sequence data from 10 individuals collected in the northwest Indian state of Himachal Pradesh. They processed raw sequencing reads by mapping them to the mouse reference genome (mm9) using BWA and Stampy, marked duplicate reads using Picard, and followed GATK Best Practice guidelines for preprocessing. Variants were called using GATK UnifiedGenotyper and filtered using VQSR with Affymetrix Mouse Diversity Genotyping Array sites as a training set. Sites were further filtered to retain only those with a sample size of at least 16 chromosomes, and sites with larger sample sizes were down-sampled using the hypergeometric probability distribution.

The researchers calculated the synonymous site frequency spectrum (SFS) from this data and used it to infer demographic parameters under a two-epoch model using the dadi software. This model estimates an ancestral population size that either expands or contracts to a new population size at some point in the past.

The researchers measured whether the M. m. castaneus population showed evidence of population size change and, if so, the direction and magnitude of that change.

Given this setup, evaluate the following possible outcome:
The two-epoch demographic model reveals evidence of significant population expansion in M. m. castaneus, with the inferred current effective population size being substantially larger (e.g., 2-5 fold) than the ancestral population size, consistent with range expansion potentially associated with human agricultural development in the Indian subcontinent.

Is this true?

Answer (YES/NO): YES